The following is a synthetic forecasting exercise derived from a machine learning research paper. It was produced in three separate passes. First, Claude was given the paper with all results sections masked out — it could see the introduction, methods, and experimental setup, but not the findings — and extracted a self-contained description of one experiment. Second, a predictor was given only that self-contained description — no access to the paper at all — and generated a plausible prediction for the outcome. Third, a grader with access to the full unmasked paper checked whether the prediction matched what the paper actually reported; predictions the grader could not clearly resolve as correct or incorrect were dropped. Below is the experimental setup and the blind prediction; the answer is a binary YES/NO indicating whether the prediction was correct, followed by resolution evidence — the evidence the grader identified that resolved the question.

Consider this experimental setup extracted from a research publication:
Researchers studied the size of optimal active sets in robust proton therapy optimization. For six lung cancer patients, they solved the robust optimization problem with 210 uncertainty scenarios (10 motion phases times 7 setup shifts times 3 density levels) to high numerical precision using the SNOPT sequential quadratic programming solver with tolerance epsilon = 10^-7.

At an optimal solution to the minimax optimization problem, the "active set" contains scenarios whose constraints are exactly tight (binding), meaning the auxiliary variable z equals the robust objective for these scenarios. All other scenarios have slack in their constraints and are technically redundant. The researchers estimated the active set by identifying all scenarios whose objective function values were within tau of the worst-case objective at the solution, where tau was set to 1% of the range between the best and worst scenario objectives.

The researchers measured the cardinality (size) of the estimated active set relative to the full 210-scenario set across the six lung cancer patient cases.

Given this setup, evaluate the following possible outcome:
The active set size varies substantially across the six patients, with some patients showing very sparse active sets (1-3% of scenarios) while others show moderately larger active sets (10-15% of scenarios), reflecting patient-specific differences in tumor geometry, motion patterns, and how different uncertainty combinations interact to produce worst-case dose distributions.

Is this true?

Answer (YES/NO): NO